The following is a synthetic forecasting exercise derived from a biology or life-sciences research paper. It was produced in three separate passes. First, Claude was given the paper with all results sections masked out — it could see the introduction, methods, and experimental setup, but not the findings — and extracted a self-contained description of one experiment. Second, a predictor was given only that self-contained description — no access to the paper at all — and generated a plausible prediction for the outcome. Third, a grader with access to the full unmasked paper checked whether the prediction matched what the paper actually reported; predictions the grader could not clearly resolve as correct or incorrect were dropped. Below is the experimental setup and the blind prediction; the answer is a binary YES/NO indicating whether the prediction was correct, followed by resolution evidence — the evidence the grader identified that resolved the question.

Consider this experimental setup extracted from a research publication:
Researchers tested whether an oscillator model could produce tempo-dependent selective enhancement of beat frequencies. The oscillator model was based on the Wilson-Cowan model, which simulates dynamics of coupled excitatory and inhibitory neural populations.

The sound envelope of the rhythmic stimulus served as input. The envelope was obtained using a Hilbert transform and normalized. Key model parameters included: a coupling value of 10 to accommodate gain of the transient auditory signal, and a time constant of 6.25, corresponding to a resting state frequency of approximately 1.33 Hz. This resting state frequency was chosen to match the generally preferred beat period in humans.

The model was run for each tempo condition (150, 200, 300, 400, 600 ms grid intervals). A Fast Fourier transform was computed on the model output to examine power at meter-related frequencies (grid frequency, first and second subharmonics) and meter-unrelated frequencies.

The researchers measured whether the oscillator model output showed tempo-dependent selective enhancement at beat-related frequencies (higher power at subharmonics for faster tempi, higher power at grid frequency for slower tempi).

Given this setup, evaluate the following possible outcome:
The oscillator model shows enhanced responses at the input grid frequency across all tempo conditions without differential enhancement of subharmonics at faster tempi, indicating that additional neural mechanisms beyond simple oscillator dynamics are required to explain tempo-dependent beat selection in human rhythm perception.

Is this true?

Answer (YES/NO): NO